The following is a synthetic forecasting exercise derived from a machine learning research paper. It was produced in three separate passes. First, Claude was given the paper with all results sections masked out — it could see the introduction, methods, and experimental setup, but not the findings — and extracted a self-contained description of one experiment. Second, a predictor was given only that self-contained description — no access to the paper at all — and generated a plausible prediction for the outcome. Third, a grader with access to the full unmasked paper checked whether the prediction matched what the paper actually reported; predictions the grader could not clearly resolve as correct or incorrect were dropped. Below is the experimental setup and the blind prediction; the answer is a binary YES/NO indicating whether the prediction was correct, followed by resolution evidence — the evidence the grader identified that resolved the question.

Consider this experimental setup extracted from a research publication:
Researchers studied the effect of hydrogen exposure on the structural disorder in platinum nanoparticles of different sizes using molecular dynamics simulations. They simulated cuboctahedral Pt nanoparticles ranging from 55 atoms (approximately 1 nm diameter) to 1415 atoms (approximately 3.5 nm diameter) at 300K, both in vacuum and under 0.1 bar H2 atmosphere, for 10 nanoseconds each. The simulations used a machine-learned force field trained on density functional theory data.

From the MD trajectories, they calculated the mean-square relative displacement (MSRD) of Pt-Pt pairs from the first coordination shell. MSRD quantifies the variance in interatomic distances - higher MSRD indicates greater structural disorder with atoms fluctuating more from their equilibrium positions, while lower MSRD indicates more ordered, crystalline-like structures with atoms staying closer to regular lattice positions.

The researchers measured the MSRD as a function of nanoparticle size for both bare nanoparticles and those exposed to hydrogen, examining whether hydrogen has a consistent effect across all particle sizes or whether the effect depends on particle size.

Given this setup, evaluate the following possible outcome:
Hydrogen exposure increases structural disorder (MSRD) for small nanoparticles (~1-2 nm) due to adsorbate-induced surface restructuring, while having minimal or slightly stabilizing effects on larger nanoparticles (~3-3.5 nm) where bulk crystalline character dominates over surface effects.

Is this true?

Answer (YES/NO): NO